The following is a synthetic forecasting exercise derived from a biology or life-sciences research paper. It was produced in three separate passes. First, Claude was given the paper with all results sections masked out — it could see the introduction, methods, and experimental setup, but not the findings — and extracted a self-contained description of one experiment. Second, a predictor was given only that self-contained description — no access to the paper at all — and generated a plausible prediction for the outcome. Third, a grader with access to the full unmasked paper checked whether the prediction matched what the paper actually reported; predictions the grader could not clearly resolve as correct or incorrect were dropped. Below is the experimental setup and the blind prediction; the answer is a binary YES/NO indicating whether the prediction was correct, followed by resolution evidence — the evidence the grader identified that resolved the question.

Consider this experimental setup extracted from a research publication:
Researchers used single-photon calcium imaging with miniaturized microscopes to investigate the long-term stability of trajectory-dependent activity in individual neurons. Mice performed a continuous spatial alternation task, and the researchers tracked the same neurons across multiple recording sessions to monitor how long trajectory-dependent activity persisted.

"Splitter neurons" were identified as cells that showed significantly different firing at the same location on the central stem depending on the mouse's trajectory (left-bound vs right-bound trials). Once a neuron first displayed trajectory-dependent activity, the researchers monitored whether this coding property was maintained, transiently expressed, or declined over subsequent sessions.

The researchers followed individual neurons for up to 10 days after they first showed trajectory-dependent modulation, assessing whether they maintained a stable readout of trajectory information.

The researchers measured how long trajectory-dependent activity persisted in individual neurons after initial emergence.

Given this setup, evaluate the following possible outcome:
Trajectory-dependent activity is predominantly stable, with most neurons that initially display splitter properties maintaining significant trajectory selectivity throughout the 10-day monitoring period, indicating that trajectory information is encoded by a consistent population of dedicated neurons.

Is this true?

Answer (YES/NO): YES